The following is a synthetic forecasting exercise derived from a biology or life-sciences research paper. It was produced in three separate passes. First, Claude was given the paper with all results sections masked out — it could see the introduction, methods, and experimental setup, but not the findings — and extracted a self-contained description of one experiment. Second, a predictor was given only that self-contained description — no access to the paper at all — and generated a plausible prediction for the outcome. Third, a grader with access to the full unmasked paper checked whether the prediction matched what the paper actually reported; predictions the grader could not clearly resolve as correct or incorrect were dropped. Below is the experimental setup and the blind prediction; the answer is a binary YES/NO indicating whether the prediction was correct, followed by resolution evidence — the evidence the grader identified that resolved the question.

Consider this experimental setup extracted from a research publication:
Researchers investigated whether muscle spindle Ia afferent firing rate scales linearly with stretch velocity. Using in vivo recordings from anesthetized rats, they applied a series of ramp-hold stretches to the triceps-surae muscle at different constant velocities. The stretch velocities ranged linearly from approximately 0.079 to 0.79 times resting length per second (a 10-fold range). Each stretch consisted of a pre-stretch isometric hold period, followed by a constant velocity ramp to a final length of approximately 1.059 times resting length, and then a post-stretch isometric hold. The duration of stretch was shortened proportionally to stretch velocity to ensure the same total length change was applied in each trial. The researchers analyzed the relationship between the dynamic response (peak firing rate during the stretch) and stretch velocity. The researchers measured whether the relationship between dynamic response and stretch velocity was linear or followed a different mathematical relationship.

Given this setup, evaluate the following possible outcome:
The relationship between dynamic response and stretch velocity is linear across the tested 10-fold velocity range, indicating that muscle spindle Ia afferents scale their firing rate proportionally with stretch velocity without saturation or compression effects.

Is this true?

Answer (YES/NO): NO